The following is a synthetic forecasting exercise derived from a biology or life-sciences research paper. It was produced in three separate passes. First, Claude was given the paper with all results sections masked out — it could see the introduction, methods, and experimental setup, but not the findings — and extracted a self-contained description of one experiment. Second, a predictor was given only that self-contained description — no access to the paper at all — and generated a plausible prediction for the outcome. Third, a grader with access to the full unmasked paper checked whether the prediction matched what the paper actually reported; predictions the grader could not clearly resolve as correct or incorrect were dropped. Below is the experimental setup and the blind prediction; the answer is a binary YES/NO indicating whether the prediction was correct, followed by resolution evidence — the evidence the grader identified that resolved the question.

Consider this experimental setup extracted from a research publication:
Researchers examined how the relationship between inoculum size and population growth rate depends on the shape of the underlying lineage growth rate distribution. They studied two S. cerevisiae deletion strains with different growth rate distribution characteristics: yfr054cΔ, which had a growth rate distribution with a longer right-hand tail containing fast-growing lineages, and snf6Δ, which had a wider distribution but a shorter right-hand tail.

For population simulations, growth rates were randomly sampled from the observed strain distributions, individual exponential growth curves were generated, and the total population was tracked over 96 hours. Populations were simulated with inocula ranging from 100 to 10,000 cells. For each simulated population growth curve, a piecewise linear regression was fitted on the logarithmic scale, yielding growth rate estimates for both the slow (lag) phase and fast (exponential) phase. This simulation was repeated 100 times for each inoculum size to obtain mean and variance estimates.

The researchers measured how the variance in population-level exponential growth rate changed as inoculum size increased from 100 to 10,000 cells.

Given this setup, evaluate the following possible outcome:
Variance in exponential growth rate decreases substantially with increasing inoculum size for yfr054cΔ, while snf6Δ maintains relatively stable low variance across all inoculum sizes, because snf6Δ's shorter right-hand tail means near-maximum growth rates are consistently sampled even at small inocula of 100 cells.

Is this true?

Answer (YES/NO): NO